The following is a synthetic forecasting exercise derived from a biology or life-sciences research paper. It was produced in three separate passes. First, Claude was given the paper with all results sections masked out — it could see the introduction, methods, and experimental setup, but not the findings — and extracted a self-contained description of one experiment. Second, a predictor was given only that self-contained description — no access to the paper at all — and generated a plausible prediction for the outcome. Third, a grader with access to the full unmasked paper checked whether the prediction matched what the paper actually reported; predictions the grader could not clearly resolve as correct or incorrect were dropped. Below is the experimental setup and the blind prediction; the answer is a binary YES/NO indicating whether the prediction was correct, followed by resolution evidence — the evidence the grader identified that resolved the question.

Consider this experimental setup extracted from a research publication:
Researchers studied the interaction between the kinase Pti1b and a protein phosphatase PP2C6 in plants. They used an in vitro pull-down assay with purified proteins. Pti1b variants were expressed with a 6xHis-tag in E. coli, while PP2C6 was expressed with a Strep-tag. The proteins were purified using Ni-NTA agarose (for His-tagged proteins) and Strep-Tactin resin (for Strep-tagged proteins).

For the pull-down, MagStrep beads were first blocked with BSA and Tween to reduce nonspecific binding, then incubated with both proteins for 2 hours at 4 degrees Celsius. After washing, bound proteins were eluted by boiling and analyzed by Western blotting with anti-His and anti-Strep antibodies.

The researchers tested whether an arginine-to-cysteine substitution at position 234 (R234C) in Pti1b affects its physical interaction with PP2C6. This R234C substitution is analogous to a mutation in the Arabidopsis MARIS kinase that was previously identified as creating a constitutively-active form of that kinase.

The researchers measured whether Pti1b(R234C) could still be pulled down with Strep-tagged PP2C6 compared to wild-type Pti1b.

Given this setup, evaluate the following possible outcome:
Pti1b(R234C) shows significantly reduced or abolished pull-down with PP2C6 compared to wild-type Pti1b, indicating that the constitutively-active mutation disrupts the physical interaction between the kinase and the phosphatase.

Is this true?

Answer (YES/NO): NO